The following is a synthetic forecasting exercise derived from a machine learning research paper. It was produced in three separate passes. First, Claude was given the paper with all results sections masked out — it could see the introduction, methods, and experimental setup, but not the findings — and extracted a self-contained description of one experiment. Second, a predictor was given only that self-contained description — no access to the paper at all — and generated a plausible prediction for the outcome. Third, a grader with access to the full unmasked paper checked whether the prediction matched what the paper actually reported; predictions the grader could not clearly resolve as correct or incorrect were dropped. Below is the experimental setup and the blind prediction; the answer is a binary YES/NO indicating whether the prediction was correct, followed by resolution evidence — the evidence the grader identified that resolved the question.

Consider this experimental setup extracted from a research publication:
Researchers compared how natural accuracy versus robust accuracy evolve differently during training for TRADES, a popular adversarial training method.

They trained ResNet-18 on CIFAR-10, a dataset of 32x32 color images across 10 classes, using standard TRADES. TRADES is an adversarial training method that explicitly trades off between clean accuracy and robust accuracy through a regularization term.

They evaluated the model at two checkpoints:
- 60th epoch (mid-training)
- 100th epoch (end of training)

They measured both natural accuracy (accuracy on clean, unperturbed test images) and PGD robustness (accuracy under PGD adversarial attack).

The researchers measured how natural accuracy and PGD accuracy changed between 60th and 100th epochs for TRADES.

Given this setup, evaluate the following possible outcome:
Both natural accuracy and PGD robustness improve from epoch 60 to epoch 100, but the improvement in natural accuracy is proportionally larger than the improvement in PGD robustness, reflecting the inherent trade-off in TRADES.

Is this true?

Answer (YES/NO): NO